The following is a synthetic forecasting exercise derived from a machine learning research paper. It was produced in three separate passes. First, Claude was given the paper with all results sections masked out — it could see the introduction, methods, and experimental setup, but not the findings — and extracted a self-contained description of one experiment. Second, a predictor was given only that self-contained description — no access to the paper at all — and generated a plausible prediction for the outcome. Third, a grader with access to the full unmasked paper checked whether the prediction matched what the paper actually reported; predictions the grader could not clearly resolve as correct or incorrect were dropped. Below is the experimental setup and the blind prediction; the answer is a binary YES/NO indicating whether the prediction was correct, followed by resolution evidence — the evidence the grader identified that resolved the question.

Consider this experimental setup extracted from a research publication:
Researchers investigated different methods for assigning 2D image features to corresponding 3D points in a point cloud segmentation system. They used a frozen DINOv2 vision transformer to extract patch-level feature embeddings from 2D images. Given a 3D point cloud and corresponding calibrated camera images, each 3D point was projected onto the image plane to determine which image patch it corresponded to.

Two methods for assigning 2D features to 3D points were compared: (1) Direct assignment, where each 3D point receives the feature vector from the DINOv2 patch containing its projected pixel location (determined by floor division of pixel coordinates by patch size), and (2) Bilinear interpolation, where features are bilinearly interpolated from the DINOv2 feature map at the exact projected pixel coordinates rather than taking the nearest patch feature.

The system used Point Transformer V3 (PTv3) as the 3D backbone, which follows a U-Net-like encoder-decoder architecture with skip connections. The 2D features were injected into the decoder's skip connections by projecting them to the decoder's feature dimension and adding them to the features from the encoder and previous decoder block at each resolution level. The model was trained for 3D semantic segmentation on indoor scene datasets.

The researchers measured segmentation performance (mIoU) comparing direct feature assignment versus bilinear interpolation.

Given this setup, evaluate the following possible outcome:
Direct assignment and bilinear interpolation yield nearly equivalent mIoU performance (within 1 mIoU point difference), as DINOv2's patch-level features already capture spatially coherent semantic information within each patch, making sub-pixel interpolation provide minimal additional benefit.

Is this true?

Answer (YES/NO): NO